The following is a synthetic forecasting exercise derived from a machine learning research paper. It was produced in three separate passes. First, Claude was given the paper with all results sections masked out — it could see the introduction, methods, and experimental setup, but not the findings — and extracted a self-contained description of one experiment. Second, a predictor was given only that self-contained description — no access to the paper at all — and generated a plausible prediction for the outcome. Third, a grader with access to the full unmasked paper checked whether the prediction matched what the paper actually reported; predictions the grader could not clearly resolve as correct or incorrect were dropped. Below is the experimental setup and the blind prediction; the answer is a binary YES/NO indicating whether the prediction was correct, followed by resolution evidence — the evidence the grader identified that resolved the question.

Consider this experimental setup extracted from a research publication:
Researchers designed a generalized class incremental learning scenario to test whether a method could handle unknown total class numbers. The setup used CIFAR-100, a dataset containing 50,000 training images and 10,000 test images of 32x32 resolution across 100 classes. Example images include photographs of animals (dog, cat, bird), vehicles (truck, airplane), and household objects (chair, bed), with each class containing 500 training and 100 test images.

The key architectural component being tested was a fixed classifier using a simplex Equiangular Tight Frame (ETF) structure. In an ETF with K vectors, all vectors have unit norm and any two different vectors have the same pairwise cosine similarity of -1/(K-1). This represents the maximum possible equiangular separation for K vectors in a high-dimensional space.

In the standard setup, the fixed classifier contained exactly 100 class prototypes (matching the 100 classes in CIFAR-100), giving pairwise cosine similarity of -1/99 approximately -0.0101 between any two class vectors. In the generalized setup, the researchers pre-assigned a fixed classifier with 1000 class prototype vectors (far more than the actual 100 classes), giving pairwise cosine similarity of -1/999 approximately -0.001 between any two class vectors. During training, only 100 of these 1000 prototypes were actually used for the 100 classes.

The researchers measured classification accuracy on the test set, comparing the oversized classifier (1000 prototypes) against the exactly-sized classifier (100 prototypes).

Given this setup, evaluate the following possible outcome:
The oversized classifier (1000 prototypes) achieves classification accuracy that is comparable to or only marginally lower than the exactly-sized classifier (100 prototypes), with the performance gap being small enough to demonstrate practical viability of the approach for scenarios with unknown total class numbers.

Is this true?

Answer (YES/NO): YES